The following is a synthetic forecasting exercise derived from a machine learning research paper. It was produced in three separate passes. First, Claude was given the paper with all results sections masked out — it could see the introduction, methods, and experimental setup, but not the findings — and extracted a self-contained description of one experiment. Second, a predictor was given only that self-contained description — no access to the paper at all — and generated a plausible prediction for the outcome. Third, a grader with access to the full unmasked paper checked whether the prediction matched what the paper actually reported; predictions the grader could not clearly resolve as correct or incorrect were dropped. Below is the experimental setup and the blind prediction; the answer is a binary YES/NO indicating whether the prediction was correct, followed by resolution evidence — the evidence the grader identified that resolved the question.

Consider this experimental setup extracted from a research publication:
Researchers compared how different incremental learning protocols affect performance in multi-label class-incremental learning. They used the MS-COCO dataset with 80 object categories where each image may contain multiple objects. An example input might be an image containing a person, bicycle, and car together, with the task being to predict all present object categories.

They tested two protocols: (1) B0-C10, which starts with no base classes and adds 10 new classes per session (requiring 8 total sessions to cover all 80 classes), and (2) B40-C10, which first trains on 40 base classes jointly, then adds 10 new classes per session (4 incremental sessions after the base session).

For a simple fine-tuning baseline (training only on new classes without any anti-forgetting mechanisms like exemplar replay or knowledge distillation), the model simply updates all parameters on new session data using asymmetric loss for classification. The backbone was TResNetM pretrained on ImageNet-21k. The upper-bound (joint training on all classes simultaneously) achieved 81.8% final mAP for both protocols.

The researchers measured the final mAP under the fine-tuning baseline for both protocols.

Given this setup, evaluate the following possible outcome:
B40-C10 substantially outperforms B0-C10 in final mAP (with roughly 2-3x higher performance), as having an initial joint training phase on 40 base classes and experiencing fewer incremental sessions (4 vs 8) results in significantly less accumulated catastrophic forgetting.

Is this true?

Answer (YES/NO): NO